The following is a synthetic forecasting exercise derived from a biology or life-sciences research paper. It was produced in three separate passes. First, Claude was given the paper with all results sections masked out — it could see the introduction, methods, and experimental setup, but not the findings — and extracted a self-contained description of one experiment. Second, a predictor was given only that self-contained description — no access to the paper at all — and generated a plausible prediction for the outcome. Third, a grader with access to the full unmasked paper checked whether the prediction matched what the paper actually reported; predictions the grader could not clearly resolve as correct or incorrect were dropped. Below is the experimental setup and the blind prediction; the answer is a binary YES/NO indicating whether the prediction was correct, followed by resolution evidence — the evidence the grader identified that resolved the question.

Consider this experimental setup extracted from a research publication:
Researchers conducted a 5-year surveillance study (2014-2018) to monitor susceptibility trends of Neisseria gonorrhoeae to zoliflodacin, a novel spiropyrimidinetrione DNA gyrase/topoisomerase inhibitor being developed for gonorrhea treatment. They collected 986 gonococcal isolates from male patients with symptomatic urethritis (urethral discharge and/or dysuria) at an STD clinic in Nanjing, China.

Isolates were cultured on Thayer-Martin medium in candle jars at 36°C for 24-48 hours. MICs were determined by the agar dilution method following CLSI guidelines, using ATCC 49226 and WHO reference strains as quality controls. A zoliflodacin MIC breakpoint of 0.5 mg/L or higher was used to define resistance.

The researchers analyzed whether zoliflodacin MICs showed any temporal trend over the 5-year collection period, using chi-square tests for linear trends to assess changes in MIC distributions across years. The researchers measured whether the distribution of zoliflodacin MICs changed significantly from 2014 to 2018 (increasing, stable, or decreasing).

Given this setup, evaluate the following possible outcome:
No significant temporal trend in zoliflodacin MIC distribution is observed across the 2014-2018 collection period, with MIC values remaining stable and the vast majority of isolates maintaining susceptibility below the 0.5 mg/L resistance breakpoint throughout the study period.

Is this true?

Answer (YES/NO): NO